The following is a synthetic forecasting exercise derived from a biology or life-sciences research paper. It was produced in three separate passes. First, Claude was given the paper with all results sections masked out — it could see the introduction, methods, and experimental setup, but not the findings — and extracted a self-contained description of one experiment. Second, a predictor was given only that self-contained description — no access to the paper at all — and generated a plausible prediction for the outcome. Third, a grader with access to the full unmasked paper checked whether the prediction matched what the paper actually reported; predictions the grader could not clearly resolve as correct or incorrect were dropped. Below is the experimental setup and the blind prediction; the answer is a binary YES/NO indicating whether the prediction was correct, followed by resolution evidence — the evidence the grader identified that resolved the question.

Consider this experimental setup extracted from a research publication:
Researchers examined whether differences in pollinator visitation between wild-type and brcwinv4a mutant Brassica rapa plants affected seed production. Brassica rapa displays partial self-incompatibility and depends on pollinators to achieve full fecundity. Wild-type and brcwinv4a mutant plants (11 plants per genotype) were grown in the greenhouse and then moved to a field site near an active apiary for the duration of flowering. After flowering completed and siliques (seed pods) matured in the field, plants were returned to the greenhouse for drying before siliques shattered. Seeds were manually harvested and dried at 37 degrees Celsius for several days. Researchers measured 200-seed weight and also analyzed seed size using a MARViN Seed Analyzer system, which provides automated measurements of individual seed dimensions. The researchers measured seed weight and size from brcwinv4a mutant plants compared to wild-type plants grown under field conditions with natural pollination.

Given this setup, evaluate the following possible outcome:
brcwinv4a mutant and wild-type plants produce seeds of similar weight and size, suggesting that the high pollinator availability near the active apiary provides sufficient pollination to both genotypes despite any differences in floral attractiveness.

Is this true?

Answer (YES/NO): NO